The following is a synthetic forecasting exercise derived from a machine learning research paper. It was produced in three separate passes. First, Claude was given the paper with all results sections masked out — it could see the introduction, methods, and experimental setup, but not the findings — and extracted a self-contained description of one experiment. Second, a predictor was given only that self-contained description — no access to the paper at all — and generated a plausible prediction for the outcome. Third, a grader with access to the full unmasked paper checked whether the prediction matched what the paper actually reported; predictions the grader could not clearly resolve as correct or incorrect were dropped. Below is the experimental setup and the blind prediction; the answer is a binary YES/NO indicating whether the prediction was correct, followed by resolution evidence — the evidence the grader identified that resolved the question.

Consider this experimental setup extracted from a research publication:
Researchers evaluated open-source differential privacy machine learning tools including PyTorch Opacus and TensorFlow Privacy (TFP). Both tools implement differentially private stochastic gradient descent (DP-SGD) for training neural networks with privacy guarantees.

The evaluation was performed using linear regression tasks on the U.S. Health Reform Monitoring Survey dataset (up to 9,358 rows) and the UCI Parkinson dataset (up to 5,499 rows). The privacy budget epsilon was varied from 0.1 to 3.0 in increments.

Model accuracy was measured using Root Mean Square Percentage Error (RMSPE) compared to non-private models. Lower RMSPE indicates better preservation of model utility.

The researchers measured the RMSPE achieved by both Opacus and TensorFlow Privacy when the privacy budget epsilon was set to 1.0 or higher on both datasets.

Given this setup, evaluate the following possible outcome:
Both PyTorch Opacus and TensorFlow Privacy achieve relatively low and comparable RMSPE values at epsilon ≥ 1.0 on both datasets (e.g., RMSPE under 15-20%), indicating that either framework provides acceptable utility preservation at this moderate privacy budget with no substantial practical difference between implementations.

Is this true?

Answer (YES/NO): NO